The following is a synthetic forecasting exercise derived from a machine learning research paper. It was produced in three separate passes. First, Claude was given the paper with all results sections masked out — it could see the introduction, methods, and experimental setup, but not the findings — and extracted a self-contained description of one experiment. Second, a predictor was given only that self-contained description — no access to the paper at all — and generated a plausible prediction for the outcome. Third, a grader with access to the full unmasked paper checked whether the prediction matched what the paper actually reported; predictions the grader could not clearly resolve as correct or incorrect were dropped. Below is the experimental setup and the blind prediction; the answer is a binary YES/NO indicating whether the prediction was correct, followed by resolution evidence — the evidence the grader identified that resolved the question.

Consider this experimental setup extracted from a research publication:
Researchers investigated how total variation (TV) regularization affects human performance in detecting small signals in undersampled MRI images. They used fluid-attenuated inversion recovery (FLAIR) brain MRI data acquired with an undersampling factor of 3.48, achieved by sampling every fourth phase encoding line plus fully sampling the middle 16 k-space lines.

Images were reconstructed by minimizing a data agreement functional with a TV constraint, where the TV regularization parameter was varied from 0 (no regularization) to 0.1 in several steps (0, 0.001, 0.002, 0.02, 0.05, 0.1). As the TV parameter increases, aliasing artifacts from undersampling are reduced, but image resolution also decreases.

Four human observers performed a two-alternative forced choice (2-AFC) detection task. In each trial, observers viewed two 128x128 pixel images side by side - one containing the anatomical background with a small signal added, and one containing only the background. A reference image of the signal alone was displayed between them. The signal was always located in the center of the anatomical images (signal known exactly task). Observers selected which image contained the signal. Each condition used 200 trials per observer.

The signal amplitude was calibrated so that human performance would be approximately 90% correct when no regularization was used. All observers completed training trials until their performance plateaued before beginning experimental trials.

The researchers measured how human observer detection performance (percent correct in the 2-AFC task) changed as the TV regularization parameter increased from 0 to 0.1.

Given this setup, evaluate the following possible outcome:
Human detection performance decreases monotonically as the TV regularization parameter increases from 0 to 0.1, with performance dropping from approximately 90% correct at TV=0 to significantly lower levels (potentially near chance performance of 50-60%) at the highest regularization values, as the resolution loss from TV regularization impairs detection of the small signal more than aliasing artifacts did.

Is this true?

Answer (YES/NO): NO